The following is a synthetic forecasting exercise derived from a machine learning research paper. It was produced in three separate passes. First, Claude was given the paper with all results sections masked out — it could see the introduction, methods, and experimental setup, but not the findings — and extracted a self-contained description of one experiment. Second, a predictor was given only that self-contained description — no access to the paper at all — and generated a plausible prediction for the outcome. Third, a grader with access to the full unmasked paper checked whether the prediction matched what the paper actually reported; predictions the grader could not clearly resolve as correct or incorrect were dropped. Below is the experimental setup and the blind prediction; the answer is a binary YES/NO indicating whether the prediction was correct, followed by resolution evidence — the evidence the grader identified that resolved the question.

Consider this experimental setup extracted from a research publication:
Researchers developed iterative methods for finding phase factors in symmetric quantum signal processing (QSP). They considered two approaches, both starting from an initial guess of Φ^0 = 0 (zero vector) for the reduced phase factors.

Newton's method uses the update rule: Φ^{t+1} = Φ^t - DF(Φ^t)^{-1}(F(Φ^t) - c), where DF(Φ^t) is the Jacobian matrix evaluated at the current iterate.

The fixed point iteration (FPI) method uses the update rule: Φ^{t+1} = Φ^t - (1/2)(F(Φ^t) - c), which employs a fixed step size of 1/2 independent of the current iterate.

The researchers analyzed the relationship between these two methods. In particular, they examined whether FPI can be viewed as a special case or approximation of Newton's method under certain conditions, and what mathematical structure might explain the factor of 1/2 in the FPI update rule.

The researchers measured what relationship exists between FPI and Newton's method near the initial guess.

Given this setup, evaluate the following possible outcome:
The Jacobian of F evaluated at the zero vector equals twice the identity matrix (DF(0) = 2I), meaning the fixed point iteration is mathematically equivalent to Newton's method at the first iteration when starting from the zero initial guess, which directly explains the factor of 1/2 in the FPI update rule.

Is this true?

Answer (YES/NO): YES